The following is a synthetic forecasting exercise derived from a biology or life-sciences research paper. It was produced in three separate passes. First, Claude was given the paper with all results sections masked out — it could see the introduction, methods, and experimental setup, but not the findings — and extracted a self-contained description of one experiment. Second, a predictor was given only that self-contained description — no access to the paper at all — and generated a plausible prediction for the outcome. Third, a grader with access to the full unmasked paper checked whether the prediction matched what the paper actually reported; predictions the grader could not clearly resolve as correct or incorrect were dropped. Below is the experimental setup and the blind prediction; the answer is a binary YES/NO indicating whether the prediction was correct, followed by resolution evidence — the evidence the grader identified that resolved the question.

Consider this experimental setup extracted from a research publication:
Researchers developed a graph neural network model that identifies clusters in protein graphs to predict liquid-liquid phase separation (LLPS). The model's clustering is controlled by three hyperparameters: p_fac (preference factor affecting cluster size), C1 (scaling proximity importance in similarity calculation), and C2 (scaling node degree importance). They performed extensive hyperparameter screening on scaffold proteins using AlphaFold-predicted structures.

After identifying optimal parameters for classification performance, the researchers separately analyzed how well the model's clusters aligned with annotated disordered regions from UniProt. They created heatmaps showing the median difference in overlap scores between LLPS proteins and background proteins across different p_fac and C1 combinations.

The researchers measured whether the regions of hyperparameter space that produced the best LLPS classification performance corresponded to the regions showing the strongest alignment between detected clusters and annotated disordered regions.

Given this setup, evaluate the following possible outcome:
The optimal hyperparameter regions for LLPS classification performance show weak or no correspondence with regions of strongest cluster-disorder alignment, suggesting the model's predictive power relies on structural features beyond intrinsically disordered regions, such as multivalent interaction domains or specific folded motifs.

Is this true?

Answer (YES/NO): NO